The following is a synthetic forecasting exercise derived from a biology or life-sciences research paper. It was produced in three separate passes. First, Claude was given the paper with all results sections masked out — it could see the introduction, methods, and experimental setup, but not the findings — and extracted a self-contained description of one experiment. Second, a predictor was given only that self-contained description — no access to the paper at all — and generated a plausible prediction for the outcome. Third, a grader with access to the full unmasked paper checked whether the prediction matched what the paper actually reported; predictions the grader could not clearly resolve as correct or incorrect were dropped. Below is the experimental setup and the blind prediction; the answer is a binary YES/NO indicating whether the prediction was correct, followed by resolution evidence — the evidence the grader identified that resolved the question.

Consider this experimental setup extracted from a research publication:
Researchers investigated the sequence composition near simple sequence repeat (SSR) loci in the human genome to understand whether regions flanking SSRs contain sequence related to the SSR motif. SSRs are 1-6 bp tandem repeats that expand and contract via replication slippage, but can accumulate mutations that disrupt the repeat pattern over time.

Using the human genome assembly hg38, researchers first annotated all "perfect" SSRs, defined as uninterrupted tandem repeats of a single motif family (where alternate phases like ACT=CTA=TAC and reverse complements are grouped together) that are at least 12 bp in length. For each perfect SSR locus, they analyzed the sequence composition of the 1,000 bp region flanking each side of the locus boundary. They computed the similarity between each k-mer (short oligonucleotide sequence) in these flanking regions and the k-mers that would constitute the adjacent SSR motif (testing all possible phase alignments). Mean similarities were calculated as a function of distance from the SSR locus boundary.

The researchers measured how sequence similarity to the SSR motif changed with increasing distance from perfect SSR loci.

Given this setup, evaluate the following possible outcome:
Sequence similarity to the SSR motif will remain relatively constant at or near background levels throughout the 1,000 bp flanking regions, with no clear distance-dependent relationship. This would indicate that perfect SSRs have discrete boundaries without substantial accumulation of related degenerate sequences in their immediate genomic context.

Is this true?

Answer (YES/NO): NO